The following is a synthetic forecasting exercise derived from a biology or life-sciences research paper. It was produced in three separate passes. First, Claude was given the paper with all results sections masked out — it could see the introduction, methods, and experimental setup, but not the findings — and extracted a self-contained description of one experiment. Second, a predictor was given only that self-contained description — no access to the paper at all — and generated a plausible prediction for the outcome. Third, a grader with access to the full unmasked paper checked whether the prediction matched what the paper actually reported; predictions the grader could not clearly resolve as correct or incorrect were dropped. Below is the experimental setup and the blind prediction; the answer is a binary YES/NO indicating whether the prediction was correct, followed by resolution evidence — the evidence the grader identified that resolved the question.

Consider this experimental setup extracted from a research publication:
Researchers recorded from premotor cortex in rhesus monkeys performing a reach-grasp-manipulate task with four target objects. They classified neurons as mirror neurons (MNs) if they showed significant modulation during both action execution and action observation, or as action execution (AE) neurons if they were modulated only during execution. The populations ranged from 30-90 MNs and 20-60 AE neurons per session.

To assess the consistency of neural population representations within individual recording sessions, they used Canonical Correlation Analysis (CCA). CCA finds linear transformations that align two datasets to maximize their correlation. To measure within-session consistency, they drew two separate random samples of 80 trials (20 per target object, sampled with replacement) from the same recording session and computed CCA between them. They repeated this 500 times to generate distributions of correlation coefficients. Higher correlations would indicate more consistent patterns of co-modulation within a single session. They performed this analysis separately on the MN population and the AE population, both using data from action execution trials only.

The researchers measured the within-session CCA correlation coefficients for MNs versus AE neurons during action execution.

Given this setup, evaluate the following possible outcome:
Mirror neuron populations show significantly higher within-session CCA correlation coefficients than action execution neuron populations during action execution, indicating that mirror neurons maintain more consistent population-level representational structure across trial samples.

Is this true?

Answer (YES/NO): YES